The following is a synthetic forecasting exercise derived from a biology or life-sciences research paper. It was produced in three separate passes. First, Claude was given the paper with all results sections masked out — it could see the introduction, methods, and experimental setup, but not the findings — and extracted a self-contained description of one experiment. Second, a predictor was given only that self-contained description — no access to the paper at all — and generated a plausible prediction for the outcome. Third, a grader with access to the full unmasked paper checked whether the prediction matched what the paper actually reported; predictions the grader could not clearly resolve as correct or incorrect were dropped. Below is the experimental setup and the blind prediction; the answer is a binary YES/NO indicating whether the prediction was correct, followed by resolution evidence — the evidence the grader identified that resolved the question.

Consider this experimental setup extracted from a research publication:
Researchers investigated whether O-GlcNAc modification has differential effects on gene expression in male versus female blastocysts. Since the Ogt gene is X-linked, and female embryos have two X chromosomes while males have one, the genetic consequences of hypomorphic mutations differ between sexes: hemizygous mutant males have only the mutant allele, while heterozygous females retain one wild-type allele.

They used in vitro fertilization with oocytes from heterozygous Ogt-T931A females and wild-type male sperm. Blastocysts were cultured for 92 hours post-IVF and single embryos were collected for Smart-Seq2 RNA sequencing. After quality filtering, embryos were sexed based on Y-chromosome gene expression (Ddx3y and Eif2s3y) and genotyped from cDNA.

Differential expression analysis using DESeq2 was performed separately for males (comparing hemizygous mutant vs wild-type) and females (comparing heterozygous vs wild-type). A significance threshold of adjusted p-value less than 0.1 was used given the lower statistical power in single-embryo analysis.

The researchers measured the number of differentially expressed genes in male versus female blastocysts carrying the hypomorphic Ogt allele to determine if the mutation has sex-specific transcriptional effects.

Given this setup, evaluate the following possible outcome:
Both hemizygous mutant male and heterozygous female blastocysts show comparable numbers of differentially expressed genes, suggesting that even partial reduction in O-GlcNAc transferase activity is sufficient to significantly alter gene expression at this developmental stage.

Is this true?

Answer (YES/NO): NO